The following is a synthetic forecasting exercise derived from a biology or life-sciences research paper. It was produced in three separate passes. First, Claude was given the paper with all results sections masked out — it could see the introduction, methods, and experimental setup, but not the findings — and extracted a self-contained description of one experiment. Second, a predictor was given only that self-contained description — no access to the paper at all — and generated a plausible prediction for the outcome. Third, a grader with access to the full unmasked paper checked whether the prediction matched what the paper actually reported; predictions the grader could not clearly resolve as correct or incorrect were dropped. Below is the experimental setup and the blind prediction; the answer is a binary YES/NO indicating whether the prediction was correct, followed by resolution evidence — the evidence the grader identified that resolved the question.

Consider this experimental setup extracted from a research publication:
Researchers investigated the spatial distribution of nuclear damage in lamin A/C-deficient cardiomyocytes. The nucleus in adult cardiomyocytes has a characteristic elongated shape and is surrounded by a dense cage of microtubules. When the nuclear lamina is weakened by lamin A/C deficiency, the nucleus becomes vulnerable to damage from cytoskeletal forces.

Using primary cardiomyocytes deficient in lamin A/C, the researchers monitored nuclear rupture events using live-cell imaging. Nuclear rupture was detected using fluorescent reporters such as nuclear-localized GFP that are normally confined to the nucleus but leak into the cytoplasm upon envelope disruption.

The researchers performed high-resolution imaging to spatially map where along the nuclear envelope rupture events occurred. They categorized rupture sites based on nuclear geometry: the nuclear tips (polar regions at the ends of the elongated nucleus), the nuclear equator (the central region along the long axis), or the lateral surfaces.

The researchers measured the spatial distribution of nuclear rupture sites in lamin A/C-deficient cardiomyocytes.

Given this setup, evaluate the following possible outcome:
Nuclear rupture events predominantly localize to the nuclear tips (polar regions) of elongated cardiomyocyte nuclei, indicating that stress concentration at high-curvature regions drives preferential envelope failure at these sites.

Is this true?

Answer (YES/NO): YES